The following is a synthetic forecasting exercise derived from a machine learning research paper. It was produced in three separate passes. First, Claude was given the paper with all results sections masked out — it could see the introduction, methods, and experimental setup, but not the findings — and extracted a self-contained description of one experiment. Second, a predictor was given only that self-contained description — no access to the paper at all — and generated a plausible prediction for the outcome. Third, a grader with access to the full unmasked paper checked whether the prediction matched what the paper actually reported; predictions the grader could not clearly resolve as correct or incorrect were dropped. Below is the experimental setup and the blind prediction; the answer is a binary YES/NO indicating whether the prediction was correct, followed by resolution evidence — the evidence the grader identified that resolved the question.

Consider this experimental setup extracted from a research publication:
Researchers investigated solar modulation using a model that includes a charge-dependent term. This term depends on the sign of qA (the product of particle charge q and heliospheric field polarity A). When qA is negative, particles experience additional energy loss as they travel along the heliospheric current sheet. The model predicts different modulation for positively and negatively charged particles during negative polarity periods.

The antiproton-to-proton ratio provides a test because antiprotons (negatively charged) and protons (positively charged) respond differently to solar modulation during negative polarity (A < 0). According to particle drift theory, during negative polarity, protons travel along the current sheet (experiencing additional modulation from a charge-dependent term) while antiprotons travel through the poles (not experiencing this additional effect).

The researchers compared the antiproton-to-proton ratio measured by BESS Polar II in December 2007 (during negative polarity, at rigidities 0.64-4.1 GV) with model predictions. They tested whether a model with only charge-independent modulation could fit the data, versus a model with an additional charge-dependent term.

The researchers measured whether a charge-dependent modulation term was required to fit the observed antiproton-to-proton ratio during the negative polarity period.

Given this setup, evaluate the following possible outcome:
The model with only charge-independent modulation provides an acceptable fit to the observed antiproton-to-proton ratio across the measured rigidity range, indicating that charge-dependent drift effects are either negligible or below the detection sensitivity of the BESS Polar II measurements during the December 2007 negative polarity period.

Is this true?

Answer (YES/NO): YES